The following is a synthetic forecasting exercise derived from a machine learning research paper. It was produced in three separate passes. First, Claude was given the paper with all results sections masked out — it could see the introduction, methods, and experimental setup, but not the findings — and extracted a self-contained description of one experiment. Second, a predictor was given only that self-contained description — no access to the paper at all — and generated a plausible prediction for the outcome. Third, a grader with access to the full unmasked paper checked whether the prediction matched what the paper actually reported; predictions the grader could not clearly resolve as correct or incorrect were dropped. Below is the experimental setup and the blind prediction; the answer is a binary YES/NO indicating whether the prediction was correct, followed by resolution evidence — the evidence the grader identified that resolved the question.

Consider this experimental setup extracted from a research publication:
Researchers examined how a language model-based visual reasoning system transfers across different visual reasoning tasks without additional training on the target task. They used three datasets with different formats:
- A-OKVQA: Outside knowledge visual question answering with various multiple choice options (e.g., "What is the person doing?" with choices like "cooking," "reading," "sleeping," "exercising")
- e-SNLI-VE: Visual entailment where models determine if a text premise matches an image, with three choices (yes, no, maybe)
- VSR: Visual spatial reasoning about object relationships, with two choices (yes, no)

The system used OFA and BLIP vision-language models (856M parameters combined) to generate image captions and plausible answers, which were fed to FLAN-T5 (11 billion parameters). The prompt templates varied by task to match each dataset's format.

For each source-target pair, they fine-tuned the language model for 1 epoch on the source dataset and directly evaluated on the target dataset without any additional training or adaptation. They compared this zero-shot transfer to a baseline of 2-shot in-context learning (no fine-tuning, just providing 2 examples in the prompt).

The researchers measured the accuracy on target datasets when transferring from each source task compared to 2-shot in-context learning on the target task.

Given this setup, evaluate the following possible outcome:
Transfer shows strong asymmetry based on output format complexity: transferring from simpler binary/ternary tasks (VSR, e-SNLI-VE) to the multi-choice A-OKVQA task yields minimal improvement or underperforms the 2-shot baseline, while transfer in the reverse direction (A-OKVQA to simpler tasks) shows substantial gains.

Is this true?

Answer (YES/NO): NO